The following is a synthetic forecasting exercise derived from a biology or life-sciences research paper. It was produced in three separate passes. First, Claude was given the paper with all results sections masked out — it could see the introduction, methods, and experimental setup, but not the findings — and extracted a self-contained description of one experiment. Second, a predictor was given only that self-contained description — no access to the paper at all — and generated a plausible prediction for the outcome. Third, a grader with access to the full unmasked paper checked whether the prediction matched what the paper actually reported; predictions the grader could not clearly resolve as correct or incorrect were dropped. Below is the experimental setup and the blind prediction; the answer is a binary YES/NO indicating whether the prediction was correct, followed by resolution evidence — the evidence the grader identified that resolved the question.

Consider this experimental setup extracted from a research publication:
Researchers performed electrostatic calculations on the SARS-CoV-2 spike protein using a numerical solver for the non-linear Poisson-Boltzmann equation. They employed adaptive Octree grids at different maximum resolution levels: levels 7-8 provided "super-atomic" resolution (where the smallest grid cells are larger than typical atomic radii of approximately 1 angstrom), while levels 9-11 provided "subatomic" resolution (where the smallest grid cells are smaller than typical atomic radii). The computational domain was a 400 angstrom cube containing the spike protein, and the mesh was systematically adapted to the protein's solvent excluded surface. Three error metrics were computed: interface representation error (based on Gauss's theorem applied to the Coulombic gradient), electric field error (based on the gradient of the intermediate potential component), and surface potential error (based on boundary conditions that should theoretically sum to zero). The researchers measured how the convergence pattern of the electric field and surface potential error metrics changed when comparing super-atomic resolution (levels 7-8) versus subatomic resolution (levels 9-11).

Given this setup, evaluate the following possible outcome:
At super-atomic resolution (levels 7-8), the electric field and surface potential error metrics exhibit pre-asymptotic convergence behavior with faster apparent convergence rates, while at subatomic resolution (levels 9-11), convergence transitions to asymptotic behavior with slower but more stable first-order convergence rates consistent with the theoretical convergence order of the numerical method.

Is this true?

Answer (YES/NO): NO